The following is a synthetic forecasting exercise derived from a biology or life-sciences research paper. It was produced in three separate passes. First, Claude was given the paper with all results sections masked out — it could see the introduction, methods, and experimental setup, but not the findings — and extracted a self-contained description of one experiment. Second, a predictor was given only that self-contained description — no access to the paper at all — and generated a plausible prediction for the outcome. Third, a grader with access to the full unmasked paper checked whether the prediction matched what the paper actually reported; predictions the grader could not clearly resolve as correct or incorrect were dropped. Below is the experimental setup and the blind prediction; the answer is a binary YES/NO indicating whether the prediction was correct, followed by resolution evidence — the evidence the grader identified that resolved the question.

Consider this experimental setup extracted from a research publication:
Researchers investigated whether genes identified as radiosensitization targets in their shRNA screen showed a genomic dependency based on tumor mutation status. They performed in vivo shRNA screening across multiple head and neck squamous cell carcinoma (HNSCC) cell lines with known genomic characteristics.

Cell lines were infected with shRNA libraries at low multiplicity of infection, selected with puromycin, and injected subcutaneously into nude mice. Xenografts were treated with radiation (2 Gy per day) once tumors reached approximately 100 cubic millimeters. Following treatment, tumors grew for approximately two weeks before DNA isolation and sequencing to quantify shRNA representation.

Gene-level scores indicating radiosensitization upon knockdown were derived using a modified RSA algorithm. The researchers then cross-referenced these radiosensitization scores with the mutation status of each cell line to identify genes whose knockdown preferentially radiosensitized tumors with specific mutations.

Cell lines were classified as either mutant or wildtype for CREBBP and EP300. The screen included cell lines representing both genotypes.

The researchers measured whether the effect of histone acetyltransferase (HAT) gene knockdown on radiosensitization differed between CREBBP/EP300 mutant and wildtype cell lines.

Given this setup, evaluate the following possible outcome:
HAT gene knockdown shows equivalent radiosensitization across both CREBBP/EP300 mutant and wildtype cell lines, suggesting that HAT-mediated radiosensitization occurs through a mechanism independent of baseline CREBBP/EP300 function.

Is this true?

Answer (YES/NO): NO